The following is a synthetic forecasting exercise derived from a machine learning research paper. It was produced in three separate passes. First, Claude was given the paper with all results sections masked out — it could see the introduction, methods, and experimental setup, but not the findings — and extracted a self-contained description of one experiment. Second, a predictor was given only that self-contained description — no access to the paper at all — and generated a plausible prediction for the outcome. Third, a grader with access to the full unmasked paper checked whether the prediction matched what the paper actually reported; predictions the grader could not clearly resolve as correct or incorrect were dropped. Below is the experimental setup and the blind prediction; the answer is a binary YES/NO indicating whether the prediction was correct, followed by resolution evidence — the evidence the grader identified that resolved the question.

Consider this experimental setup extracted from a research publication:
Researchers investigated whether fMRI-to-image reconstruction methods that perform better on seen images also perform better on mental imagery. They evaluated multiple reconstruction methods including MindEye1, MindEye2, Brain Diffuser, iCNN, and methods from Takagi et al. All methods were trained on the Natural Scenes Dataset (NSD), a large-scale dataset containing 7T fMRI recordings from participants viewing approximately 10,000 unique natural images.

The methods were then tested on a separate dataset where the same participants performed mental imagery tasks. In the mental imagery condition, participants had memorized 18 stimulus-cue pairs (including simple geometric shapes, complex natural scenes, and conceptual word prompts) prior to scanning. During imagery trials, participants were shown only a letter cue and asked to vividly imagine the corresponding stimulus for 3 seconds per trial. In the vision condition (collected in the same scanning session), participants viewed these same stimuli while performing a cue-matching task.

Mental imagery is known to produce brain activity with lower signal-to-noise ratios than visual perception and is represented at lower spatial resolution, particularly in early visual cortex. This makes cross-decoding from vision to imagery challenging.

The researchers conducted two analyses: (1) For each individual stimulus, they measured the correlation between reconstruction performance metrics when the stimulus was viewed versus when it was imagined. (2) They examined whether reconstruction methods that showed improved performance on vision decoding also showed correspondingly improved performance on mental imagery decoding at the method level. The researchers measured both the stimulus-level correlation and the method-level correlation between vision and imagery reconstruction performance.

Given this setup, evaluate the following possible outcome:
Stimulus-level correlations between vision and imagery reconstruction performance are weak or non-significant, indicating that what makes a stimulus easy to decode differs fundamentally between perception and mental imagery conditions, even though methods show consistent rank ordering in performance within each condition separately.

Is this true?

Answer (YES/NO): NO